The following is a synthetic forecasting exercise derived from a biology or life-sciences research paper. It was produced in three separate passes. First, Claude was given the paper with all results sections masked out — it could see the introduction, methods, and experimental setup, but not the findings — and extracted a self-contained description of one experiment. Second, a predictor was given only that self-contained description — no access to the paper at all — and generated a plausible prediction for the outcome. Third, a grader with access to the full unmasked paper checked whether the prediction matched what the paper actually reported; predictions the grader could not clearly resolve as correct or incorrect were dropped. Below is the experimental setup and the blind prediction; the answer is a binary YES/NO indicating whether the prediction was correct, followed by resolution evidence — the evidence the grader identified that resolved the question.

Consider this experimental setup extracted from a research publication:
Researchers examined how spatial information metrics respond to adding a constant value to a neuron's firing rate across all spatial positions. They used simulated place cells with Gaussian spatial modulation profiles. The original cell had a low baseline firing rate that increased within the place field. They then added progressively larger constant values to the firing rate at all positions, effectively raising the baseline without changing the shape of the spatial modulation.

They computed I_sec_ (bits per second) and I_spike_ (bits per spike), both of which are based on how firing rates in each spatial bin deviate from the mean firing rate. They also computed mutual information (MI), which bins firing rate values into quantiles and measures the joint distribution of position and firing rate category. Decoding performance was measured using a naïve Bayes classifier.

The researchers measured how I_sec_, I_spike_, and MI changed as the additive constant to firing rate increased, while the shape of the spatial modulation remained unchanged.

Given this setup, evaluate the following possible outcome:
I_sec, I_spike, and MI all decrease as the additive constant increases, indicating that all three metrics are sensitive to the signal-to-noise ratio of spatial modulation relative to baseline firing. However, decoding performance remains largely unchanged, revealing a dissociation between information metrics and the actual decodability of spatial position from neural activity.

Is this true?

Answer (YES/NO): NO